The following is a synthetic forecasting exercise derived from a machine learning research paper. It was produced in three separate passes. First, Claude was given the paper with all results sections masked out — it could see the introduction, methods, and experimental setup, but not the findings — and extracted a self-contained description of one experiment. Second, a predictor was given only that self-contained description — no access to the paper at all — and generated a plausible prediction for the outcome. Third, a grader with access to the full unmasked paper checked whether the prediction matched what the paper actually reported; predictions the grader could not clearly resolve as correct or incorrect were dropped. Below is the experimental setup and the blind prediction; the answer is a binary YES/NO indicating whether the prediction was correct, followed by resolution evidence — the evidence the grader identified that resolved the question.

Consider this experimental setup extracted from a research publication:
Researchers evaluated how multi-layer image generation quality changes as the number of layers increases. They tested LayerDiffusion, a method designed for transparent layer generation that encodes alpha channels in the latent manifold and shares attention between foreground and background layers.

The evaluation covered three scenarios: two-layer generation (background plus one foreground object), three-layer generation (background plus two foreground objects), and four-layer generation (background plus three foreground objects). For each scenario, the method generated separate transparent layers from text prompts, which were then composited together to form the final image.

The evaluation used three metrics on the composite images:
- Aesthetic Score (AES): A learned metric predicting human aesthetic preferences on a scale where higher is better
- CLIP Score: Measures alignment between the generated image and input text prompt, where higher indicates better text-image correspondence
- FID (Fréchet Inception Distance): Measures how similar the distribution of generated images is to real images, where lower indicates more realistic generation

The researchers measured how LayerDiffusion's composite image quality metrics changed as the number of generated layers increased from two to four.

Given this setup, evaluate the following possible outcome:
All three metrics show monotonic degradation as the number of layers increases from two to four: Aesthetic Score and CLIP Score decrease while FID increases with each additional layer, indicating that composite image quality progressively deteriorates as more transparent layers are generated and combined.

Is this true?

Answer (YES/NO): YES